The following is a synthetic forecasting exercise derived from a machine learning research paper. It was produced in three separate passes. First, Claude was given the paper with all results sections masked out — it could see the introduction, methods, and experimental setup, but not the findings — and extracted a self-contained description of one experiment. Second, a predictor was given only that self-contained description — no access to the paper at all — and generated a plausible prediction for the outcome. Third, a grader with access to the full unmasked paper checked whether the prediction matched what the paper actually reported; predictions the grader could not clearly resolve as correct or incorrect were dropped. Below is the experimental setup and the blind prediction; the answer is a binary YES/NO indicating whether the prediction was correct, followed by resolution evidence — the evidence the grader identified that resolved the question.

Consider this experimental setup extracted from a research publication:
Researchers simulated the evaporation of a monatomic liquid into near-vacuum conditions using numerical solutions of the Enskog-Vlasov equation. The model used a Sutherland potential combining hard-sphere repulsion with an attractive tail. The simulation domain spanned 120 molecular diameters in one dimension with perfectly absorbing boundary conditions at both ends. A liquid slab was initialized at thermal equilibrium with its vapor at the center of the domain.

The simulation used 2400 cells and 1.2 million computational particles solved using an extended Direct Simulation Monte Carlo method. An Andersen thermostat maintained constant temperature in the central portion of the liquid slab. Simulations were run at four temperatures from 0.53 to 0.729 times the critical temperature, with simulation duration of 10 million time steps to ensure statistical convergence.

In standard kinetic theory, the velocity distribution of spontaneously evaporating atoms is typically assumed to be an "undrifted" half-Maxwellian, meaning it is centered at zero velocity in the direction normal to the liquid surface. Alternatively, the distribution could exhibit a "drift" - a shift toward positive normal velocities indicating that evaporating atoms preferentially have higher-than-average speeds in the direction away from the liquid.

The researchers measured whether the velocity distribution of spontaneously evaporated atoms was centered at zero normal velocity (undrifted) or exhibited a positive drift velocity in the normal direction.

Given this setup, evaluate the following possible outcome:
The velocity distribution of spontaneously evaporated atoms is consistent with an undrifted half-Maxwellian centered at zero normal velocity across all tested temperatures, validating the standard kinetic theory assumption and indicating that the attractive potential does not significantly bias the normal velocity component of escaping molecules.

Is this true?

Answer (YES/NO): NO